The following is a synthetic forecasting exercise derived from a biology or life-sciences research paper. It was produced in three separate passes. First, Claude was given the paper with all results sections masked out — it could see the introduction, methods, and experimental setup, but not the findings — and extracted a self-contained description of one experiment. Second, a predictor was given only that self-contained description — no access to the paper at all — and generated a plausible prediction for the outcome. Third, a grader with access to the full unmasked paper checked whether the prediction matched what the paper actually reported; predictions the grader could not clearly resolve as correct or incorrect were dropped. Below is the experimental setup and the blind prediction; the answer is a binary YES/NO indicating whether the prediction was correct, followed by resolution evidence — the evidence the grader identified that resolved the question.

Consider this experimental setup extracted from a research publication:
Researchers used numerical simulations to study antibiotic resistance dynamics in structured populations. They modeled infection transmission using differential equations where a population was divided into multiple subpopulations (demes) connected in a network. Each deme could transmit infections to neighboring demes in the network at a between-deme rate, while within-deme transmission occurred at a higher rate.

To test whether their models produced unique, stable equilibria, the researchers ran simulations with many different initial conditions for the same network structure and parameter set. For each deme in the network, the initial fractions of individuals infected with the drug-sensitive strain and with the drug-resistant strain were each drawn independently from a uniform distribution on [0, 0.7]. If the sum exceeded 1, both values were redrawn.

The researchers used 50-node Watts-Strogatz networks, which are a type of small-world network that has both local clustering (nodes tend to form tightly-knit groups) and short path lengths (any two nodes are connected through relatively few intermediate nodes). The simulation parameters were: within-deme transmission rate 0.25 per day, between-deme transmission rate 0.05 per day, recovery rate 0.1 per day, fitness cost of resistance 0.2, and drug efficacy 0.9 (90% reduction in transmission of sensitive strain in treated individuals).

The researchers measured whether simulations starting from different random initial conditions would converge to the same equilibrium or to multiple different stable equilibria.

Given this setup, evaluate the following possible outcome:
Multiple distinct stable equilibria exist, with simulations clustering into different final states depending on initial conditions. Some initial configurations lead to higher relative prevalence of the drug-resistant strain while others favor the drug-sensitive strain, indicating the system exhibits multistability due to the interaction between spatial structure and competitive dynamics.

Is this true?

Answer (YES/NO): NO